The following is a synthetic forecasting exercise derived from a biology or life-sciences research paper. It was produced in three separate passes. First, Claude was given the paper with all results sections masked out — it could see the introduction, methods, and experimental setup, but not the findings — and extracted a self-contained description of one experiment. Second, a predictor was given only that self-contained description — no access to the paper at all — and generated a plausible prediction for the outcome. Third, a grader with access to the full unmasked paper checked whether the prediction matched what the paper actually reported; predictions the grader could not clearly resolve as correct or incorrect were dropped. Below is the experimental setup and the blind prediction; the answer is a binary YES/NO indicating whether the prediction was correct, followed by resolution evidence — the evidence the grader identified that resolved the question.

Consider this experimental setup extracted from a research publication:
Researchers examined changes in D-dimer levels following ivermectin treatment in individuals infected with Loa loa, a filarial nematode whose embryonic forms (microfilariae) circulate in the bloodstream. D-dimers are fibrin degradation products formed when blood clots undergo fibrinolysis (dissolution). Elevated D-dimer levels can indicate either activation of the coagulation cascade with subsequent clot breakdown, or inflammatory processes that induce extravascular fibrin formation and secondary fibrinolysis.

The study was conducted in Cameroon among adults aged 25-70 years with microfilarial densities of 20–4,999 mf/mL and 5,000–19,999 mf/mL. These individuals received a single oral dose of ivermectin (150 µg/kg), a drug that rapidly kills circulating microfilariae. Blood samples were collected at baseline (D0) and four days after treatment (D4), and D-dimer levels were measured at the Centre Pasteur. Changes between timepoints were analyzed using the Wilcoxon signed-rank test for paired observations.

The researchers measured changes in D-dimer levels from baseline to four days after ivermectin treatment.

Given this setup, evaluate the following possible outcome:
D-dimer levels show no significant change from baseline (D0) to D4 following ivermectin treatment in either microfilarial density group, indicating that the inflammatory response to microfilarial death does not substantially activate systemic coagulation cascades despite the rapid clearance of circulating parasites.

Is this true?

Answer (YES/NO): NO